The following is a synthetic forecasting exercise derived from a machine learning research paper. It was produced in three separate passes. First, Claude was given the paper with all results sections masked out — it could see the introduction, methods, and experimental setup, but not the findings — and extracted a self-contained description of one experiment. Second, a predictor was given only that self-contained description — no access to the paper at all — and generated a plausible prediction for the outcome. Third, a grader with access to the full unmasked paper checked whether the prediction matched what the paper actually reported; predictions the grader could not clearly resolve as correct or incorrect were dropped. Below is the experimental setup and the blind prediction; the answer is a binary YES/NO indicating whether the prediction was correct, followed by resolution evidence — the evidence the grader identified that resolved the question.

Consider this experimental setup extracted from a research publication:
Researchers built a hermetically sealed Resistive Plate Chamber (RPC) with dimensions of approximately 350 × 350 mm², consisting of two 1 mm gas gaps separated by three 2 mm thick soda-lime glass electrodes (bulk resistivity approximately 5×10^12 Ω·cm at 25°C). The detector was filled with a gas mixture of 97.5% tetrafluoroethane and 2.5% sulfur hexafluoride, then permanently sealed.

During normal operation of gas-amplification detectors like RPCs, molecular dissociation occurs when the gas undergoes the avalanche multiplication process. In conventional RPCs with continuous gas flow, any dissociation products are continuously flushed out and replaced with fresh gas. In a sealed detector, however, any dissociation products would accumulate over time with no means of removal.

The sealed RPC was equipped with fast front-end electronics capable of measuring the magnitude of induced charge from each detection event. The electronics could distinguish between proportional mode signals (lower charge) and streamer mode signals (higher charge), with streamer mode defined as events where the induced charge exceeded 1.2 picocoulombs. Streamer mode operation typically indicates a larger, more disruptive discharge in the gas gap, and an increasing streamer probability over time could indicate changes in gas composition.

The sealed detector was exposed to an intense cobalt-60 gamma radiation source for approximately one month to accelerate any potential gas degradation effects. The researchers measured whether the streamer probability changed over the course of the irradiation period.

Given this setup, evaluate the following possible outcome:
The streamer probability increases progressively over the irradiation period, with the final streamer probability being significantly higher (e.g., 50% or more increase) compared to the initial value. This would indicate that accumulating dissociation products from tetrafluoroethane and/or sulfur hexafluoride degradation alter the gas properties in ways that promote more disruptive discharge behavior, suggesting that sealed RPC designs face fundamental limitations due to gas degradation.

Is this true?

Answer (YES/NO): NO